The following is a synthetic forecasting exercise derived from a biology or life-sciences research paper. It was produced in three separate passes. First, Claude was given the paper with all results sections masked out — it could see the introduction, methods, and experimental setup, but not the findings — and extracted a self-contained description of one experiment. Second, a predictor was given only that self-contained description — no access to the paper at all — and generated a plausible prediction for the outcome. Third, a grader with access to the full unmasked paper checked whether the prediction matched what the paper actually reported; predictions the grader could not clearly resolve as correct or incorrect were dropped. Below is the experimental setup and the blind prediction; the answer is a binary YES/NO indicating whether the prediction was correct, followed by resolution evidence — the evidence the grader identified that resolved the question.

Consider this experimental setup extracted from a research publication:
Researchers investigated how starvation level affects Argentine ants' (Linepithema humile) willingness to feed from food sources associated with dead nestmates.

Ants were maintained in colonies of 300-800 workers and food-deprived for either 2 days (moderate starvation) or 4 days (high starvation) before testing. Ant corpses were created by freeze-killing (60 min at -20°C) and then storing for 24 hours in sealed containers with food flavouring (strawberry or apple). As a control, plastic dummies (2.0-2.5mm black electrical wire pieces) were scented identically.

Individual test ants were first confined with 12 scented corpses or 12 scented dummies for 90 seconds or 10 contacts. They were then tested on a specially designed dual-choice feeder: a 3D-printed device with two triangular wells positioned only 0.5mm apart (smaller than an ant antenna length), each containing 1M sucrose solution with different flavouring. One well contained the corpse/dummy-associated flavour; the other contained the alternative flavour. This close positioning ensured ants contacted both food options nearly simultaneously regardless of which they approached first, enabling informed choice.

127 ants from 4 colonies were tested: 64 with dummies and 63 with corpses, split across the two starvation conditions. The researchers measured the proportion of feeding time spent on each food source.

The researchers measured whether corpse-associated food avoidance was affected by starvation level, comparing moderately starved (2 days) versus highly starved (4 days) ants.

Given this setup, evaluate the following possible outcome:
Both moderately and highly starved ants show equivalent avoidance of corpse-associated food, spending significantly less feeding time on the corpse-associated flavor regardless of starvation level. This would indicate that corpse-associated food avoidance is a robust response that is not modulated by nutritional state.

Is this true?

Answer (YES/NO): NO